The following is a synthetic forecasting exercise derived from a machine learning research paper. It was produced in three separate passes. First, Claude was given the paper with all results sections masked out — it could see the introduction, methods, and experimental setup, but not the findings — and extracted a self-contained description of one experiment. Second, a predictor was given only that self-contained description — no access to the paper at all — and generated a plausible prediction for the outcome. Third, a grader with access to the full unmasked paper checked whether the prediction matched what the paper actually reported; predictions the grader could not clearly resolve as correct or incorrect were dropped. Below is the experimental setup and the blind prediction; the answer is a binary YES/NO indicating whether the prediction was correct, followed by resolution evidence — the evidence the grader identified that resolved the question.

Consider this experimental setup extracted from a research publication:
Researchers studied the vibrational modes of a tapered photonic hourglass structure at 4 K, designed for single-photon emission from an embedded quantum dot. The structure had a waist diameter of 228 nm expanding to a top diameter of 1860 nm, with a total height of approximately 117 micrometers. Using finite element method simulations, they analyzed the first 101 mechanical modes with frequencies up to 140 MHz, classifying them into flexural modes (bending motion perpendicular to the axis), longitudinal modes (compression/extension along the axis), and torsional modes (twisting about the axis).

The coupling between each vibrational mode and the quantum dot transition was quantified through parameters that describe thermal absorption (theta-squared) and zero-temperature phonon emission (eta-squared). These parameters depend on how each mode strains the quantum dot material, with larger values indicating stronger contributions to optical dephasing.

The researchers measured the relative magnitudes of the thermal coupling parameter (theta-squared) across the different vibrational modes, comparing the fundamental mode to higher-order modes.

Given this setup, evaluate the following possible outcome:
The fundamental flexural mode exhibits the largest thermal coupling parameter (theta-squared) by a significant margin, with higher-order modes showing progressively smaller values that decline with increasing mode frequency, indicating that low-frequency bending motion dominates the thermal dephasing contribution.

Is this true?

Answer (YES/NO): YES